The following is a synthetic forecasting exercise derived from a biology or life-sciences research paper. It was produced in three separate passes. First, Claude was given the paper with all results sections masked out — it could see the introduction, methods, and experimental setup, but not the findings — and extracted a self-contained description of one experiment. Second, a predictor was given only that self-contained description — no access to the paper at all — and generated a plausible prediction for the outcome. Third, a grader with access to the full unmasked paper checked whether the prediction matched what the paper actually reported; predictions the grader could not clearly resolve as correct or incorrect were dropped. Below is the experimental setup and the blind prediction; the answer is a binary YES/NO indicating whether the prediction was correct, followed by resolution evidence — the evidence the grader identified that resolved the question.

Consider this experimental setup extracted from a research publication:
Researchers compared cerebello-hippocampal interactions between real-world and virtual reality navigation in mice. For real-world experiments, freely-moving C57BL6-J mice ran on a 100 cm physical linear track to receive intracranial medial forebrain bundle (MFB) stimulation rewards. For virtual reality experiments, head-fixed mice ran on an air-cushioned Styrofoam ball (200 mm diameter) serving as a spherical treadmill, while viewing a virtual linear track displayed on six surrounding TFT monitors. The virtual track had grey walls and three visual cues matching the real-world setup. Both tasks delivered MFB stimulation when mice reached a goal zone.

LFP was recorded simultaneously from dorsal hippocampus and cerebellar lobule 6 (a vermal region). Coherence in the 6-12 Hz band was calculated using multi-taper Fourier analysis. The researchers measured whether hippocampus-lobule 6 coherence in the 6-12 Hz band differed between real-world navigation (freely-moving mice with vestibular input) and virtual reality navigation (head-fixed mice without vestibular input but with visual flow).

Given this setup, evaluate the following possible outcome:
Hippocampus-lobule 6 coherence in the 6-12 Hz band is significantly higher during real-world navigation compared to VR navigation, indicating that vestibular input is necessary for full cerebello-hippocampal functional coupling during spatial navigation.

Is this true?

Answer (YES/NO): NO